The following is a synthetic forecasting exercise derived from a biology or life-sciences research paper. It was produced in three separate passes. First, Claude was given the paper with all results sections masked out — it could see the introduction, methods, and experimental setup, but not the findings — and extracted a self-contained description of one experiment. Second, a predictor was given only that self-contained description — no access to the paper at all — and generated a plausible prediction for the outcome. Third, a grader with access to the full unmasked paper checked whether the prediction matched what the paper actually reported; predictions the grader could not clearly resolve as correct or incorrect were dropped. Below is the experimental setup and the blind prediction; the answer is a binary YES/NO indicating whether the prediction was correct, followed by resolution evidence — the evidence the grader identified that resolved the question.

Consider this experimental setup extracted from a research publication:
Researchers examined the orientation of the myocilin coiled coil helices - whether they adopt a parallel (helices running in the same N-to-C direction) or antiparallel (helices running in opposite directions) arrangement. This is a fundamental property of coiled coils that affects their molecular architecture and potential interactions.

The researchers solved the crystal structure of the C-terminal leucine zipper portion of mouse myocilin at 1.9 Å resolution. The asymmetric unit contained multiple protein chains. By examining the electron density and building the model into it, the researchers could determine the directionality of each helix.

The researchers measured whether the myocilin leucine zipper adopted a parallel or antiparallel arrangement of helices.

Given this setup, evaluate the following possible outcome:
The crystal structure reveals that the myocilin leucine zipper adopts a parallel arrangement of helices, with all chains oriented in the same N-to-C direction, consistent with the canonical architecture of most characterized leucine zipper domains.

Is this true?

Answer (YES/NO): YES